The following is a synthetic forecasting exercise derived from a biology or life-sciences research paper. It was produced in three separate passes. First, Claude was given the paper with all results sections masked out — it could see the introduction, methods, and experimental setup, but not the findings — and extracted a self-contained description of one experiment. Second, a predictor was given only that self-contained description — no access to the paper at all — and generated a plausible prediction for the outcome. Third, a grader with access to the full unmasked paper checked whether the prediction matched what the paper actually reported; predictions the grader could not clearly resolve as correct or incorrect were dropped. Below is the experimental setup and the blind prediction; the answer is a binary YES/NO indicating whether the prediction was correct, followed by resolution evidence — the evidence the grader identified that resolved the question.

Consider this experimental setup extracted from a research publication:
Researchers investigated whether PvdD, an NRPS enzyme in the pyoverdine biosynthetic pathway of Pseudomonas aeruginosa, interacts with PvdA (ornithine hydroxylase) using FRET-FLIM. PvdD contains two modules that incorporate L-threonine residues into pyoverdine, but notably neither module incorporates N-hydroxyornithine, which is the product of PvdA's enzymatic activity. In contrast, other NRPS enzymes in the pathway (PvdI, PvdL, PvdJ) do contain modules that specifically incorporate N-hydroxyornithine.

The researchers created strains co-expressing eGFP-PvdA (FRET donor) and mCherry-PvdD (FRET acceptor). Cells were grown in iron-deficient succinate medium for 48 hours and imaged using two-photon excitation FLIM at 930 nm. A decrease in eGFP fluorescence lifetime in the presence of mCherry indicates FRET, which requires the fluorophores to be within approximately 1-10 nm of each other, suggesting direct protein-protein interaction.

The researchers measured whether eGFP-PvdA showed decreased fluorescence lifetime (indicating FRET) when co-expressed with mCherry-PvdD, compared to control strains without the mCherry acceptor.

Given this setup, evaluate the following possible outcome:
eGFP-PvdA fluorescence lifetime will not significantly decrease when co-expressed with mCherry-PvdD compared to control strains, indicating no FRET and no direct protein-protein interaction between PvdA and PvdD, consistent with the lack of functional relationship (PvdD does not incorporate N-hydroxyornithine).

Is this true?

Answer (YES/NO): NO